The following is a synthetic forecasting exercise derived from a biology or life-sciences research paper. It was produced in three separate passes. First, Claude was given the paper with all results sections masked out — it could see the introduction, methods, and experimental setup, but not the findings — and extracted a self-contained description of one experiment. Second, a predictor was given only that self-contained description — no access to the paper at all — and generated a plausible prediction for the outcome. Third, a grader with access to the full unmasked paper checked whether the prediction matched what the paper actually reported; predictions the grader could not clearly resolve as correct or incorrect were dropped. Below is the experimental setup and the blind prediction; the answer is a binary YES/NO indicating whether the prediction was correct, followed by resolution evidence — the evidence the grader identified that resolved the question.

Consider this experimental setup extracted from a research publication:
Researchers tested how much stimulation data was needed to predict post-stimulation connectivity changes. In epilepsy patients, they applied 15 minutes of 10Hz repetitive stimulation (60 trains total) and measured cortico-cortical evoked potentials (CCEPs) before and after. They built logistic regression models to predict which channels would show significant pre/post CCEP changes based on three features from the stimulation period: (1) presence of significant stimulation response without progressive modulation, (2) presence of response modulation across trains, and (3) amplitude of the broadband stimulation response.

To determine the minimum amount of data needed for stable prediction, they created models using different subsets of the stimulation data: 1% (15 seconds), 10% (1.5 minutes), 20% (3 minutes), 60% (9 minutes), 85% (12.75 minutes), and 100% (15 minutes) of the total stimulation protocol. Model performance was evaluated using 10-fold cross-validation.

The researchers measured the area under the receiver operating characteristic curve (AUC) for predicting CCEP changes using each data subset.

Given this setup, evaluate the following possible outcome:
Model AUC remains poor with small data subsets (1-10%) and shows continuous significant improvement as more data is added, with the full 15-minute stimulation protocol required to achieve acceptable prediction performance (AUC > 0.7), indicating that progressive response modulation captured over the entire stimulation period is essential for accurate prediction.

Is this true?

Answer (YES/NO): NO